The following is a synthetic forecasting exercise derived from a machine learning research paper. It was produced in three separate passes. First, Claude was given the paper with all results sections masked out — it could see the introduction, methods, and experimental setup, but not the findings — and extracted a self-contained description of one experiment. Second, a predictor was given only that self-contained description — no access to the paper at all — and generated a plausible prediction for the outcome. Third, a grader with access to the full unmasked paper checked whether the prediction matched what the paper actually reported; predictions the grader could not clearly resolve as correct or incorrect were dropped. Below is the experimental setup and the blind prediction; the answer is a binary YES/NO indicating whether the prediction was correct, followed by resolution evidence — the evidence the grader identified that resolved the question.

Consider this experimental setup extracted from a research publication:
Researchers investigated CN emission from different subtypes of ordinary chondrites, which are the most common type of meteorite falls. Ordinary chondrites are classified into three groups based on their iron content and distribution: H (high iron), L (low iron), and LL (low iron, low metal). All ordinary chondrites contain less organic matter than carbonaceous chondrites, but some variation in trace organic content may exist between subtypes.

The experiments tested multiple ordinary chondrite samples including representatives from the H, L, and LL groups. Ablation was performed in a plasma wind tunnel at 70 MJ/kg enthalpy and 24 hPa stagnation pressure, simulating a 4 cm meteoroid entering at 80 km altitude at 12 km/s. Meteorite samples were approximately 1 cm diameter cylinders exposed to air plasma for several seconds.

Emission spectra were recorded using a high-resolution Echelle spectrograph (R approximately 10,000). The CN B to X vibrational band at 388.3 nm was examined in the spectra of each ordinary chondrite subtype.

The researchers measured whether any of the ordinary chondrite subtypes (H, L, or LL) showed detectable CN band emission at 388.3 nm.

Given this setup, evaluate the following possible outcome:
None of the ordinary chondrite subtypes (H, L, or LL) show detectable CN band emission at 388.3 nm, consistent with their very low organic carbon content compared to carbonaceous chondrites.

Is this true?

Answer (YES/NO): NO